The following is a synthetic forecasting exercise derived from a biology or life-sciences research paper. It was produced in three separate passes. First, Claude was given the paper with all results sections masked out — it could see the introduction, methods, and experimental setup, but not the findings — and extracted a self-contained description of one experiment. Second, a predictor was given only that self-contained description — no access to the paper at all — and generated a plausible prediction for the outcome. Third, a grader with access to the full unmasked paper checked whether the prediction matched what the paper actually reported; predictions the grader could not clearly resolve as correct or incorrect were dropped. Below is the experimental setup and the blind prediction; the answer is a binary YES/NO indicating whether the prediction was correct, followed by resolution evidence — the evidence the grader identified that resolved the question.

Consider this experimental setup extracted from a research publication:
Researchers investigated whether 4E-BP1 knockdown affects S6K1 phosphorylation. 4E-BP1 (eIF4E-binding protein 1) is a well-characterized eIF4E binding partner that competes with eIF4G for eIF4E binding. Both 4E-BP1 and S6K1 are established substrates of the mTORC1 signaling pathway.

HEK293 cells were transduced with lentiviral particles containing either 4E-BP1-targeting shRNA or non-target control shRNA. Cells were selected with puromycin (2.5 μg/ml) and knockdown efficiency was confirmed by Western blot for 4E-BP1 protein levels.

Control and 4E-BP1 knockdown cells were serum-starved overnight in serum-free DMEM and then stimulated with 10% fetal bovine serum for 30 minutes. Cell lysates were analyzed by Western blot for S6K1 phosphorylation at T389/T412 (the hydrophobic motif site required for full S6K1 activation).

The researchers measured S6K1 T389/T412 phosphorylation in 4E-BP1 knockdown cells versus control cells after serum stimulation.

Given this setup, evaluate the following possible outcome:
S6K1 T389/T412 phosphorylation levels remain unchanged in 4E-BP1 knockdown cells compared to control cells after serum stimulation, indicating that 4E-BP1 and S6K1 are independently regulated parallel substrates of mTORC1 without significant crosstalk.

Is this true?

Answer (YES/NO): NO